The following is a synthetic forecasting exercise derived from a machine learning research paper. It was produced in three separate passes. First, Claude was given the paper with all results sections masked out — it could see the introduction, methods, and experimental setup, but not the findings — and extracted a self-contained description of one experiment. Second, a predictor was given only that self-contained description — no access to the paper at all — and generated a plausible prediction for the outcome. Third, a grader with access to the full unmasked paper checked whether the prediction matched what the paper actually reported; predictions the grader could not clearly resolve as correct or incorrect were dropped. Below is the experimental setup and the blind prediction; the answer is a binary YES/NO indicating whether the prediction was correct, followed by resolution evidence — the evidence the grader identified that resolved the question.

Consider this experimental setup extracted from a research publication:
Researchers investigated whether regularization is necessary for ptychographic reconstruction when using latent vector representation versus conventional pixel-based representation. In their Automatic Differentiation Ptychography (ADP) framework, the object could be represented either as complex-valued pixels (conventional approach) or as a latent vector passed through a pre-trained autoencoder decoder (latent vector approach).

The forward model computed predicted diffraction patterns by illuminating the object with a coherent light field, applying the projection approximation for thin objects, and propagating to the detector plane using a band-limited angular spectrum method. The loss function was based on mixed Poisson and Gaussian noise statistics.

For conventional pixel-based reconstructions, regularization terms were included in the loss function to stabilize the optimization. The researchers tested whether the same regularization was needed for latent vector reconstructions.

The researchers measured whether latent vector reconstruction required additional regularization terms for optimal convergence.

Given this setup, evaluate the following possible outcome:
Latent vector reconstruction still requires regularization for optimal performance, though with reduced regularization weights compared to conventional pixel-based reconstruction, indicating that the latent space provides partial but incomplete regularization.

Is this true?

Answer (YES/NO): NO